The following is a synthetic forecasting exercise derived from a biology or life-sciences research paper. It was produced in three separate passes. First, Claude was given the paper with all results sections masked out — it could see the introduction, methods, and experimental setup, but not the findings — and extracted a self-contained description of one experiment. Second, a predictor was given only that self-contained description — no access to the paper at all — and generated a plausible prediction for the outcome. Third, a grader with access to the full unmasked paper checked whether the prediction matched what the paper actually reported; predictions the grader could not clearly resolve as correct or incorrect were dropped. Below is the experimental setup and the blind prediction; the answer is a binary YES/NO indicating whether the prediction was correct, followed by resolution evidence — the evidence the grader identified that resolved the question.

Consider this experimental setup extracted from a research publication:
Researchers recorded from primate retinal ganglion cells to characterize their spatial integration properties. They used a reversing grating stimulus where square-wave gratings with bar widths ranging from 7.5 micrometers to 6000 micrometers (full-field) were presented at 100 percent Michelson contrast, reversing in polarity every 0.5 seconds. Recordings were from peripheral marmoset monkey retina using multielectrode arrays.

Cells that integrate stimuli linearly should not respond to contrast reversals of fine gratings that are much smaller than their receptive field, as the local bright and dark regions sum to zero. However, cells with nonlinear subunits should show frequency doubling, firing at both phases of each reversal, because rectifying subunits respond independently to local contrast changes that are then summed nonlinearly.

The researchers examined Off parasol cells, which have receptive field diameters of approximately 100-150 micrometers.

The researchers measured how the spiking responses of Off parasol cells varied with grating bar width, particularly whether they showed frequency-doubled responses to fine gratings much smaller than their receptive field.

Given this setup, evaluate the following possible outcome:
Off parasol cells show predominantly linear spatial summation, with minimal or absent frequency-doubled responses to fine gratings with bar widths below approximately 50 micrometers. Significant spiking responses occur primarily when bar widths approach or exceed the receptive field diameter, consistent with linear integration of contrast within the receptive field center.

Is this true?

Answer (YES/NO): NO